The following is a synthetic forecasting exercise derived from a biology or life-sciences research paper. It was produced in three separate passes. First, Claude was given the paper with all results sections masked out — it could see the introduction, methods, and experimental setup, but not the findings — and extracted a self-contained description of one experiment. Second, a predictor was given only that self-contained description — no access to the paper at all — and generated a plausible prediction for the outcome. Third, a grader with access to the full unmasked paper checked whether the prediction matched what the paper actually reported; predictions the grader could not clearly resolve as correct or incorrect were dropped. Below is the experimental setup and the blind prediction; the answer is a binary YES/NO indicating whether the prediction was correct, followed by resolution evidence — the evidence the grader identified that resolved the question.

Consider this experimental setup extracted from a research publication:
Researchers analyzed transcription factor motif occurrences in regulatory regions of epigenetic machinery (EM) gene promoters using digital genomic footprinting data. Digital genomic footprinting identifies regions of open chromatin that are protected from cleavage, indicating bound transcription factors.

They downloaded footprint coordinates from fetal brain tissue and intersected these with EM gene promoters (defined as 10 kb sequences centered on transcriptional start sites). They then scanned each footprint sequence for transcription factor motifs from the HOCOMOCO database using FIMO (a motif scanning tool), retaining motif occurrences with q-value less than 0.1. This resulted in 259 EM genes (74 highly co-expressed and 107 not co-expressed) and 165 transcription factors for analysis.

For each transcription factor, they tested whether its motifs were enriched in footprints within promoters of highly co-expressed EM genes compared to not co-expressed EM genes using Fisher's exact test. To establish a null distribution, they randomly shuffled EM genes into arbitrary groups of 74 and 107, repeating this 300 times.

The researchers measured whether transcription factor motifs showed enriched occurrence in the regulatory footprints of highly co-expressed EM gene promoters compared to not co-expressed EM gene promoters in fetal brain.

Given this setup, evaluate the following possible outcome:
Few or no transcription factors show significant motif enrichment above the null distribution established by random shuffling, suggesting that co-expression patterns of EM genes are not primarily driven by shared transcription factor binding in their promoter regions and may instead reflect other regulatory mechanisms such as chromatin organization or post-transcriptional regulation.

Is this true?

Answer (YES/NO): NO